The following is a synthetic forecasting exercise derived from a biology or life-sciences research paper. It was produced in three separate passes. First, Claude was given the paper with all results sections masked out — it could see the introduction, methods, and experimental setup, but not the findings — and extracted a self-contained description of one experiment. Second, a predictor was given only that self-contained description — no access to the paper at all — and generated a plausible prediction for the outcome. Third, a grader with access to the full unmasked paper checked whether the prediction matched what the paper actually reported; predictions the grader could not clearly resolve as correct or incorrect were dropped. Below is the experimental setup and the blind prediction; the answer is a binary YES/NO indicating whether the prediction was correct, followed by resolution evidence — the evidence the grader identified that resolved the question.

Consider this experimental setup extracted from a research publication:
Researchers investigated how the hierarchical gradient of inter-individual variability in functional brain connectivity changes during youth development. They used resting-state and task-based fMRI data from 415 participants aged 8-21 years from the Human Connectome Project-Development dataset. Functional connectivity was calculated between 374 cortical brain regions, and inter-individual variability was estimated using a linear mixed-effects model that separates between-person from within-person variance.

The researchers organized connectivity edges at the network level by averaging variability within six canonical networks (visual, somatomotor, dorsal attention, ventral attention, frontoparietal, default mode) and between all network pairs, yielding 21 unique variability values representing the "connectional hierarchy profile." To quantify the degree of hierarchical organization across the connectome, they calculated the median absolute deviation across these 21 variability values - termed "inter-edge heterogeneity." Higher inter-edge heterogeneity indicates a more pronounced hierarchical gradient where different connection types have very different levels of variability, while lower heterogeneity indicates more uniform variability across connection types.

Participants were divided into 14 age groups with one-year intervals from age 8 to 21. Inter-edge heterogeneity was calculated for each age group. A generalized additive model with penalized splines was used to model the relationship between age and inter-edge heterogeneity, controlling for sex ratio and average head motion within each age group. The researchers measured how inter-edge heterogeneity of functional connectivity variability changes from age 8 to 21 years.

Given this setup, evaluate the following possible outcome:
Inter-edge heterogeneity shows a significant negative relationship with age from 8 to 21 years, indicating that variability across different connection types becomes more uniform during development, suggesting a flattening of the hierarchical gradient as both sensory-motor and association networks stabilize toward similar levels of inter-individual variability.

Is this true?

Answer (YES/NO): YES